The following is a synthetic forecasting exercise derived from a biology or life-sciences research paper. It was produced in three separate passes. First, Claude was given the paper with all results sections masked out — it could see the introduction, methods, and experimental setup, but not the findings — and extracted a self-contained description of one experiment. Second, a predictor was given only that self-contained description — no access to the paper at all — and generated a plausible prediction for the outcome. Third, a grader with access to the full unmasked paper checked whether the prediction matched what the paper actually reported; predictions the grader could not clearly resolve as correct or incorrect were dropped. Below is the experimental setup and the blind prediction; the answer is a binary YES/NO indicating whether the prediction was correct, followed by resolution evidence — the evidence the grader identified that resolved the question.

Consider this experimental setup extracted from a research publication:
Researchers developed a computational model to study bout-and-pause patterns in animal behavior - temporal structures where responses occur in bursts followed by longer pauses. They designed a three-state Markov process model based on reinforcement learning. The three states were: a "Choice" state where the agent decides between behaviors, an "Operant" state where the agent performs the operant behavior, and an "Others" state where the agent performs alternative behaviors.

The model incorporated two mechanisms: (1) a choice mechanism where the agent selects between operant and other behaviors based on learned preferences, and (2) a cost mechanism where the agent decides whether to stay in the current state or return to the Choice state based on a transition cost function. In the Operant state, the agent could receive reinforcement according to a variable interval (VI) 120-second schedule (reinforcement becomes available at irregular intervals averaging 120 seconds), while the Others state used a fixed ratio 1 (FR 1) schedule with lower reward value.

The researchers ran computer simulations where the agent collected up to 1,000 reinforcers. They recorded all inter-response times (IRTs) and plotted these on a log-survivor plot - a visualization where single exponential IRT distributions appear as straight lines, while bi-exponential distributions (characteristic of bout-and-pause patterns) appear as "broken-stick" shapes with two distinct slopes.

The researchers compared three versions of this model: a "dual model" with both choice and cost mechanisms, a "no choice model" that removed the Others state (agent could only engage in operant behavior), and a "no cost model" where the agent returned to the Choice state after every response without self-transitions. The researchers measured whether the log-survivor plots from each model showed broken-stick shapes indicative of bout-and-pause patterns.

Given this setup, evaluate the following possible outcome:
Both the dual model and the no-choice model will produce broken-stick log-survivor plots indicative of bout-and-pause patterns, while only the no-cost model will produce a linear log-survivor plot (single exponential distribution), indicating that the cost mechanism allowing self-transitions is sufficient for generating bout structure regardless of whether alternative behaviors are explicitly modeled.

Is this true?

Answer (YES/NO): NO